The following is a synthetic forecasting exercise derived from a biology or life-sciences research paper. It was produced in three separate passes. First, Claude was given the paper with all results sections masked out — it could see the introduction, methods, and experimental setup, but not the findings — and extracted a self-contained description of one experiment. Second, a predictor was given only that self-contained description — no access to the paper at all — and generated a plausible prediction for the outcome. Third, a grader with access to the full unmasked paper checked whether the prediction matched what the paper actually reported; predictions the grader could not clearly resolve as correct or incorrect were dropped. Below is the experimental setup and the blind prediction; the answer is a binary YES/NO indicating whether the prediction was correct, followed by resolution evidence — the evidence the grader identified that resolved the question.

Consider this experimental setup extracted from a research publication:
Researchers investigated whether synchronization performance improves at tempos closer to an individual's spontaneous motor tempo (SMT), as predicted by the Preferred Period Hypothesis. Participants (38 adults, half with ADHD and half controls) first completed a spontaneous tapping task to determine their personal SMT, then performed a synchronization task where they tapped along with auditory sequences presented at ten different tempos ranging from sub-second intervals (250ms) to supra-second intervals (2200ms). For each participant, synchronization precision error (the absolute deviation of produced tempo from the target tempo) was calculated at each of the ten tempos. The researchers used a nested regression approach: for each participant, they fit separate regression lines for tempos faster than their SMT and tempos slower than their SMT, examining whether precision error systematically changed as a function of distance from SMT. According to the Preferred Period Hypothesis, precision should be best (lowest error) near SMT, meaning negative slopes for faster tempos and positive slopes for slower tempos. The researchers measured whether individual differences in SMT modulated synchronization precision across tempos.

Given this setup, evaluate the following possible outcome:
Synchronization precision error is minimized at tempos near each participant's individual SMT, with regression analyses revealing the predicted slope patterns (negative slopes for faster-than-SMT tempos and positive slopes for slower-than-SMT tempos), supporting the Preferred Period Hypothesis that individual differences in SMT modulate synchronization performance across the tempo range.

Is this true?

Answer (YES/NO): NO